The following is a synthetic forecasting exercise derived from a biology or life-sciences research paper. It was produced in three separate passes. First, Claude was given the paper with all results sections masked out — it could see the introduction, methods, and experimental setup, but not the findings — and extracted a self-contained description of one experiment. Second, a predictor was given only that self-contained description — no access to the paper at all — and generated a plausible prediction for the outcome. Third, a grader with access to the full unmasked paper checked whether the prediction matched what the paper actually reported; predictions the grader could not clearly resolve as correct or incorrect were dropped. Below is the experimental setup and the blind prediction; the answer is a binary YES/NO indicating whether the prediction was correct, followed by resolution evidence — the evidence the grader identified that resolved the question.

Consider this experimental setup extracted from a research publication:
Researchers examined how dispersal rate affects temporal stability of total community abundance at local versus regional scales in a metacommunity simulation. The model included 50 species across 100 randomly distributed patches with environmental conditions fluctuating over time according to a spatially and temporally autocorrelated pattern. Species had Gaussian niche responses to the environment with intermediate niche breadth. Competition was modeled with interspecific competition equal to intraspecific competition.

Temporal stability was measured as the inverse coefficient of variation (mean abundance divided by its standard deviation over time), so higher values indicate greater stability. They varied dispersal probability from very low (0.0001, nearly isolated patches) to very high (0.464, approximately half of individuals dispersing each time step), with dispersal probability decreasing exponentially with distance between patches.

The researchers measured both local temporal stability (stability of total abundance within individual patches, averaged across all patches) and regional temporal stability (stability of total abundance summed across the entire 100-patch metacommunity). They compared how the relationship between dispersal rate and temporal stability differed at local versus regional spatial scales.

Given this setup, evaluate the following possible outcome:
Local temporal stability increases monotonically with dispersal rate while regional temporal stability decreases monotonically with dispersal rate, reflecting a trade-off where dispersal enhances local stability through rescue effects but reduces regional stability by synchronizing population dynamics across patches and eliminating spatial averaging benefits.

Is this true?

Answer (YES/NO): NO